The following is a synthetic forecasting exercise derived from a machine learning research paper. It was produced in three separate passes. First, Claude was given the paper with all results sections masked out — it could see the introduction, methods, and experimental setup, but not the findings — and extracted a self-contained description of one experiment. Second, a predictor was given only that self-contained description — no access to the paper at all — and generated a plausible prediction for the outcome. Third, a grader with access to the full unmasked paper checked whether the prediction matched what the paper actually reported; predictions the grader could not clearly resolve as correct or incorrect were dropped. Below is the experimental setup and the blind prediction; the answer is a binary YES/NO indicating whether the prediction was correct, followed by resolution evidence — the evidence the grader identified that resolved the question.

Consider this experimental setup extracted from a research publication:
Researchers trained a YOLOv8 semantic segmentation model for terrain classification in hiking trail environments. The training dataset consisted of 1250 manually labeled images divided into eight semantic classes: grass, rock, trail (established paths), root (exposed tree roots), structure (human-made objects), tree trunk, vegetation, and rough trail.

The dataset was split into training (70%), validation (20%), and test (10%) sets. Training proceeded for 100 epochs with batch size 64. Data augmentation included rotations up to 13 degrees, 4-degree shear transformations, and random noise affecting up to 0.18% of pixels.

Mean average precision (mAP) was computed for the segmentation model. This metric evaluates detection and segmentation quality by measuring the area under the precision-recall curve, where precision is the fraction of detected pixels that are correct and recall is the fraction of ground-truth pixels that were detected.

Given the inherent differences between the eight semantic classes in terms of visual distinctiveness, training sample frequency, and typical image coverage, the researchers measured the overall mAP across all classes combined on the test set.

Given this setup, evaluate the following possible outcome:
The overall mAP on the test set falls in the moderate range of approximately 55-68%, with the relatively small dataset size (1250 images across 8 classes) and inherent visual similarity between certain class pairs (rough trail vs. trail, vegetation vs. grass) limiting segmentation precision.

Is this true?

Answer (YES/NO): NO